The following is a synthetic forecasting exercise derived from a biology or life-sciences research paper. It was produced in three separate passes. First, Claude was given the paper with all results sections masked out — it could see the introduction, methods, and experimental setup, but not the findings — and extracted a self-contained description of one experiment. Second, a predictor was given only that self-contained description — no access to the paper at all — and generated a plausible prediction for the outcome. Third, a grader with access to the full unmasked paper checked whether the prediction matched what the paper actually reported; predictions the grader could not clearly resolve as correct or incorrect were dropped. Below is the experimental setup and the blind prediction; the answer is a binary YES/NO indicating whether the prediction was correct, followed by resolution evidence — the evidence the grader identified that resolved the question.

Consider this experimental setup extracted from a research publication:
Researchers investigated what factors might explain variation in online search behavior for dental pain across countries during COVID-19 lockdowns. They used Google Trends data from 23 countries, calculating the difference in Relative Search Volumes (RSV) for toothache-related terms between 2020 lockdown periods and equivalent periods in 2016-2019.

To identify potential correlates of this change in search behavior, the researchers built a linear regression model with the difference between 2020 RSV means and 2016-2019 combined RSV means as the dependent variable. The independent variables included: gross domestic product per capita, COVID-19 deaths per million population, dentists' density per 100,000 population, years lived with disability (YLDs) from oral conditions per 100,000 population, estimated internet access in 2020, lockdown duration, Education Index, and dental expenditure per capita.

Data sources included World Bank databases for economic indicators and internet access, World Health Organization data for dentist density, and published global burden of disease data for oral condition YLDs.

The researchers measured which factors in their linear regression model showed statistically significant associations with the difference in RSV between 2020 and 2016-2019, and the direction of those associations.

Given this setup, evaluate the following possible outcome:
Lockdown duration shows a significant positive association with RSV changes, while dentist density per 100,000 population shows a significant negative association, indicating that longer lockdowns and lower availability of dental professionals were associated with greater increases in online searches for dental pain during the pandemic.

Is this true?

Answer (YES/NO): NO